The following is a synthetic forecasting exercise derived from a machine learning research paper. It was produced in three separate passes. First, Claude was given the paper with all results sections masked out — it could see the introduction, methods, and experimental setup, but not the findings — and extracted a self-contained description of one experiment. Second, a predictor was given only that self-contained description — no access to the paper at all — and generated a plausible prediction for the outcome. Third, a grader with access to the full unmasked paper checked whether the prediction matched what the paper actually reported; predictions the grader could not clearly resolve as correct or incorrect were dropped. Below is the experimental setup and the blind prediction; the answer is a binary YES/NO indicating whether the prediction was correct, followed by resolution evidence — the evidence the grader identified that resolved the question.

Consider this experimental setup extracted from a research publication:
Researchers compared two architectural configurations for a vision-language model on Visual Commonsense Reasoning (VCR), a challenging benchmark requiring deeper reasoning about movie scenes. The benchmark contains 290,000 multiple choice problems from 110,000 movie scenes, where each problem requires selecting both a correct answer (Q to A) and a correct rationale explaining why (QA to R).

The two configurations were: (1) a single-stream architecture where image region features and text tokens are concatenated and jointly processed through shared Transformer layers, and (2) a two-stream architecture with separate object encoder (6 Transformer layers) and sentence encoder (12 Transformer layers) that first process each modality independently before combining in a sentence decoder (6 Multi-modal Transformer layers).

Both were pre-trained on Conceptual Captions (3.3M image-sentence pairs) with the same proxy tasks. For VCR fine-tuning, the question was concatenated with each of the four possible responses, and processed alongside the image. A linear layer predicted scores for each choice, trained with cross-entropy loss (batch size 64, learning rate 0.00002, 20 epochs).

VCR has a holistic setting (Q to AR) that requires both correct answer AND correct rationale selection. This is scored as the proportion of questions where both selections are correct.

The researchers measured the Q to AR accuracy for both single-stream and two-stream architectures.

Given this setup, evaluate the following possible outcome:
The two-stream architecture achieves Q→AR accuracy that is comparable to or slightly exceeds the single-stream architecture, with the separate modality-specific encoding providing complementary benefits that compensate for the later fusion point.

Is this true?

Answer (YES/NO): YES